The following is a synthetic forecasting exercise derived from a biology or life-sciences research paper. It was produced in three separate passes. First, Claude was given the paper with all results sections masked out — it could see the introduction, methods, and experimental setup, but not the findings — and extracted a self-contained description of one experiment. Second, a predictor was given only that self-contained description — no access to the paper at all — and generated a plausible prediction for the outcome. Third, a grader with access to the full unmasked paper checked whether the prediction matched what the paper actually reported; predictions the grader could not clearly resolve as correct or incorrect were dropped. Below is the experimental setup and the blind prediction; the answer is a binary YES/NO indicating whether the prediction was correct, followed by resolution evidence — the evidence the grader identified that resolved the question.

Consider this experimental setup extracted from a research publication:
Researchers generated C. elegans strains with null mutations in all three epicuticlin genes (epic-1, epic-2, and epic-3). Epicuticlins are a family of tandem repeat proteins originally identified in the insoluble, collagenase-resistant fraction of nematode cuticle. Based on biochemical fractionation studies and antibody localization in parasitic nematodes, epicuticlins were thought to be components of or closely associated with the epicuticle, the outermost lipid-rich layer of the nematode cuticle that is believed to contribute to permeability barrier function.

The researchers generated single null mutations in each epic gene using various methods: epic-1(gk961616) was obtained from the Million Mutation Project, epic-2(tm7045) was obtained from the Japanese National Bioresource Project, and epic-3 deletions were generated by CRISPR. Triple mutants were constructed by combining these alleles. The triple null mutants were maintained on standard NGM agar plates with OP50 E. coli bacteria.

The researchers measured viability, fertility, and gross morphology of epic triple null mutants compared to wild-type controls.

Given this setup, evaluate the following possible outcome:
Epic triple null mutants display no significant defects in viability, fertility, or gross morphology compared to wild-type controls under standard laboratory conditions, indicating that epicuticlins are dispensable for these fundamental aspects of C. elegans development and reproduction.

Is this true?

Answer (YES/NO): NO